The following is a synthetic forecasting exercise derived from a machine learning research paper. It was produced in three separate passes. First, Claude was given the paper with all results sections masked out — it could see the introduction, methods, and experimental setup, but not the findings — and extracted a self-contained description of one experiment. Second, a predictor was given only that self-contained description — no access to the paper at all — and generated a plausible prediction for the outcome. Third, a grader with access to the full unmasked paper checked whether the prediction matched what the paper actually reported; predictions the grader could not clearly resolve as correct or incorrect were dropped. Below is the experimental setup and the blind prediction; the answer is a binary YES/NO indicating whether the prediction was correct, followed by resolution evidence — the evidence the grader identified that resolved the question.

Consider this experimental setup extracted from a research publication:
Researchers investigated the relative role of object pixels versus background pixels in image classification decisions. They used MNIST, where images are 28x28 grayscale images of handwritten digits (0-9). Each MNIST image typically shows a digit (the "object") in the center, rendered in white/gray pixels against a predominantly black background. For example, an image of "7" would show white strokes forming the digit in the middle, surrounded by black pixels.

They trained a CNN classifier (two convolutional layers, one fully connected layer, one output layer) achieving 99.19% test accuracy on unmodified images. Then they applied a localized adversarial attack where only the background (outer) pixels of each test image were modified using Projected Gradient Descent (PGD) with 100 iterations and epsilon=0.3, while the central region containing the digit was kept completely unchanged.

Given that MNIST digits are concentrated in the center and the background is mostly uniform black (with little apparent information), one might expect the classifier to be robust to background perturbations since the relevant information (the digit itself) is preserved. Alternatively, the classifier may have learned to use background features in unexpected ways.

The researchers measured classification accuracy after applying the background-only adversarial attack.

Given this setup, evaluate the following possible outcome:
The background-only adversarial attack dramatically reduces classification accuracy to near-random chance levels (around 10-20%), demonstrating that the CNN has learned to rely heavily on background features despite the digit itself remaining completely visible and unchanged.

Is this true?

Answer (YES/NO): NO